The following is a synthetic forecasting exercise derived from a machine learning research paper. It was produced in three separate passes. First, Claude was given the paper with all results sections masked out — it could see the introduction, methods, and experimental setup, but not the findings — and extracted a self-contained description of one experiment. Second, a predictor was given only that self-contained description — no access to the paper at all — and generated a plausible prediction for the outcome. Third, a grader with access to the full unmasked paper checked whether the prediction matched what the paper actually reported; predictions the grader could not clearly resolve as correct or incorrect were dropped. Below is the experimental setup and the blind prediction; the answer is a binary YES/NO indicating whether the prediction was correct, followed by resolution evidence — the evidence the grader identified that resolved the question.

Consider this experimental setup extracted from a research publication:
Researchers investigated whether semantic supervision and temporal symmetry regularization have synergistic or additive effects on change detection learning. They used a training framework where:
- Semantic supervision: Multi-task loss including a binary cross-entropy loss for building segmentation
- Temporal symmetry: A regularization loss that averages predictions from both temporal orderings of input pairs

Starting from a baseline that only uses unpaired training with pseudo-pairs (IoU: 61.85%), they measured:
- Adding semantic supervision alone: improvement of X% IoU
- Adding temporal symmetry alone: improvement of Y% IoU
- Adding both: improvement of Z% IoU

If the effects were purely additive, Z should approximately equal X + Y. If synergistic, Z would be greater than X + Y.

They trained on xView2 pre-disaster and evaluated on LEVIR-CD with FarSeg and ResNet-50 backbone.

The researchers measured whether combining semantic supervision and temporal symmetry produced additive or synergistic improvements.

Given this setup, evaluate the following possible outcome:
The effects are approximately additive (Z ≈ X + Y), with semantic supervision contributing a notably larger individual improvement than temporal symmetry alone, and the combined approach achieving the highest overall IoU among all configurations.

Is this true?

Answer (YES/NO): NO